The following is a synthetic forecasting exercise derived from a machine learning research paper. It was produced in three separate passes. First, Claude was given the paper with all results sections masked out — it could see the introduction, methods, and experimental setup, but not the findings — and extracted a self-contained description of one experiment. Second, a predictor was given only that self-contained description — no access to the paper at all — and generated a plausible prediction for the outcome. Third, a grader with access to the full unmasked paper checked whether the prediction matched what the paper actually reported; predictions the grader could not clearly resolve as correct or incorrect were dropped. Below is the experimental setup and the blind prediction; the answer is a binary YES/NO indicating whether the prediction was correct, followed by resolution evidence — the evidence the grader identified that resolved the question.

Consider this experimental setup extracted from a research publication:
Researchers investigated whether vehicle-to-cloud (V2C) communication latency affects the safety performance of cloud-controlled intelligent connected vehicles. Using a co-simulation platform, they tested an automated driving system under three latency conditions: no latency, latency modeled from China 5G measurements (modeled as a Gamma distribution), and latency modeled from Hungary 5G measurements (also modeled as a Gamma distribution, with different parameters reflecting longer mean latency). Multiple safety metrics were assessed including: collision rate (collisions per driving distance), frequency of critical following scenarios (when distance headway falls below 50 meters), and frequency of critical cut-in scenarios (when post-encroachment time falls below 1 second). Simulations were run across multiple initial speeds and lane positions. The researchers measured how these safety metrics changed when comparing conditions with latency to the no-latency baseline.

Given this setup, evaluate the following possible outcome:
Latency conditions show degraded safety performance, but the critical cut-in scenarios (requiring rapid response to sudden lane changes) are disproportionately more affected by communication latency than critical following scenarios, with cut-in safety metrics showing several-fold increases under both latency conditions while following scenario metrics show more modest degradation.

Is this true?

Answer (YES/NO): NO